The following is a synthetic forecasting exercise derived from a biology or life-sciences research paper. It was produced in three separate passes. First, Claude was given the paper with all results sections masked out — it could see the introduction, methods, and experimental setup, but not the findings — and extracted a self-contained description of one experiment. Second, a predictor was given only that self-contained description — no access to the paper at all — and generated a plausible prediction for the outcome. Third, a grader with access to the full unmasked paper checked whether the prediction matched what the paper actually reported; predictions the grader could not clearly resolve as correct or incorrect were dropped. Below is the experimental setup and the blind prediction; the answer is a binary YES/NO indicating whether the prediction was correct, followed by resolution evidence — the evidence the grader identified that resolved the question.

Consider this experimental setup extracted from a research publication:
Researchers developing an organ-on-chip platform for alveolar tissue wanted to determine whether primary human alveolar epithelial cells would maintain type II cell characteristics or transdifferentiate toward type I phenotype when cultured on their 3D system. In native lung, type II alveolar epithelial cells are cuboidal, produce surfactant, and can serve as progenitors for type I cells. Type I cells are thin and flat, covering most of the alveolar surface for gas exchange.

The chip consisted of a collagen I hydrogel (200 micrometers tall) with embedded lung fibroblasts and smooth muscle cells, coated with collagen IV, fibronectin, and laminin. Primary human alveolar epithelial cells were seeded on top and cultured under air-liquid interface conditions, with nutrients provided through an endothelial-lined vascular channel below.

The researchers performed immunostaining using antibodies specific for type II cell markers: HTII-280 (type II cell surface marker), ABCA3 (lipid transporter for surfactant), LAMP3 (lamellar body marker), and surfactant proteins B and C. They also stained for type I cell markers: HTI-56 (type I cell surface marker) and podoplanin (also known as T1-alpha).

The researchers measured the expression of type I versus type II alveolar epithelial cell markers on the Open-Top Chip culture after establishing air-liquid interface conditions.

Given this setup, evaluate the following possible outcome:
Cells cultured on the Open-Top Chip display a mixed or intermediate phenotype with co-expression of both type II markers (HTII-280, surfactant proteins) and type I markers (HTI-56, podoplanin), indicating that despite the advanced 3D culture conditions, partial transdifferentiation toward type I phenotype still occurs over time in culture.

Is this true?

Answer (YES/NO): NO